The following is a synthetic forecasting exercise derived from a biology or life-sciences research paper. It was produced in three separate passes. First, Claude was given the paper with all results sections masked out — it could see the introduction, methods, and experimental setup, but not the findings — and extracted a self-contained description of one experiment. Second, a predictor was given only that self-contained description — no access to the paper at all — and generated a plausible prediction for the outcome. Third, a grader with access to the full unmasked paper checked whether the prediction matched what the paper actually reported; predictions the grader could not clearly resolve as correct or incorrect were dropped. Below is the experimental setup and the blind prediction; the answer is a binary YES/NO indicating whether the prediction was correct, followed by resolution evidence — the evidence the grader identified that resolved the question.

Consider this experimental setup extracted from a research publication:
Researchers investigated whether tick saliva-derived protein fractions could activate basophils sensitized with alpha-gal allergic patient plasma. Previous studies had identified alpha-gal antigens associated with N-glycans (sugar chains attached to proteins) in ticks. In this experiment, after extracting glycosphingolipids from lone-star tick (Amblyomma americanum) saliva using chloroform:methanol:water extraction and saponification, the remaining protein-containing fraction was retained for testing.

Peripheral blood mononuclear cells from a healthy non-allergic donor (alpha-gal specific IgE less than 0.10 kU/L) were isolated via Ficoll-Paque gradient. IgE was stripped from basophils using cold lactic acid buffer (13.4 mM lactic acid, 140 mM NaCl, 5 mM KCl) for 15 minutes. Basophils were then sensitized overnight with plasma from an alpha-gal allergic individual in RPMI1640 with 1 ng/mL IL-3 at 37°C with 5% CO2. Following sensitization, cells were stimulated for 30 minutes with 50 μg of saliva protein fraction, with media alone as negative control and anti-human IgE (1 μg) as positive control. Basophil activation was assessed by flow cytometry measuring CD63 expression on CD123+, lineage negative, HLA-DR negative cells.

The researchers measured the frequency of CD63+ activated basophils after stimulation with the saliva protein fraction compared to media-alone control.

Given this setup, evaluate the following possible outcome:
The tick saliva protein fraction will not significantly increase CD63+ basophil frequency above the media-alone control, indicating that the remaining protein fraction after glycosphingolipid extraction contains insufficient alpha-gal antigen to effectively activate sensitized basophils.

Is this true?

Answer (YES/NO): NO